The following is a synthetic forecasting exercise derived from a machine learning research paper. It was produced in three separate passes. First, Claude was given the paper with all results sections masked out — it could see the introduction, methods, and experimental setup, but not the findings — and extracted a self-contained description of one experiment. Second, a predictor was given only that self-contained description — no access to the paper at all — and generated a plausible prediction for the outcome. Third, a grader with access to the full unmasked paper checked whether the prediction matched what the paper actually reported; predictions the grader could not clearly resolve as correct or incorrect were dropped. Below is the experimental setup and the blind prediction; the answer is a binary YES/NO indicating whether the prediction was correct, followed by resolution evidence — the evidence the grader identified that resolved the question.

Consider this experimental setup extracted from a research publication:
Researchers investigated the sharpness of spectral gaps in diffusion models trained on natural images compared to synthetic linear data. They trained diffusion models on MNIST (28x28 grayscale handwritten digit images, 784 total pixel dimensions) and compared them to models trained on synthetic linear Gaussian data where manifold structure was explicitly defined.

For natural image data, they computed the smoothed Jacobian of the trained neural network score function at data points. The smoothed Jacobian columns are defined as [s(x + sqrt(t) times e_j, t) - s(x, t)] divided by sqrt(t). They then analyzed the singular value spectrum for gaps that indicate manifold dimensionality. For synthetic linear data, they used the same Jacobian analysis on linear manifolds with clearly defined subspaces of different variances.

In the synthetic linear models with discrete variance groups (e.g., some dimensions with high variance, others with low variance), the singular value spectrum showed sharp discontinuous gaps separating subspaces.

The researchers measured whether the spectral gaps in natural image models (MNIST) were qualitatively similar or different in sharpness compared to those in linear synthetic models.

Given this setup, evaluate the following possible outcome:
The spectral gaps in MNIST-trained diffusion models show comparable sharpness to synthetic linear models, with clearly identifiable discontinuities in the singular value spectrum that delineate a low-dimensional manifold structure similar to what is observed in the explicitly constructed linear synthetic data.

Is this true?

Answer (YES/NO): NO